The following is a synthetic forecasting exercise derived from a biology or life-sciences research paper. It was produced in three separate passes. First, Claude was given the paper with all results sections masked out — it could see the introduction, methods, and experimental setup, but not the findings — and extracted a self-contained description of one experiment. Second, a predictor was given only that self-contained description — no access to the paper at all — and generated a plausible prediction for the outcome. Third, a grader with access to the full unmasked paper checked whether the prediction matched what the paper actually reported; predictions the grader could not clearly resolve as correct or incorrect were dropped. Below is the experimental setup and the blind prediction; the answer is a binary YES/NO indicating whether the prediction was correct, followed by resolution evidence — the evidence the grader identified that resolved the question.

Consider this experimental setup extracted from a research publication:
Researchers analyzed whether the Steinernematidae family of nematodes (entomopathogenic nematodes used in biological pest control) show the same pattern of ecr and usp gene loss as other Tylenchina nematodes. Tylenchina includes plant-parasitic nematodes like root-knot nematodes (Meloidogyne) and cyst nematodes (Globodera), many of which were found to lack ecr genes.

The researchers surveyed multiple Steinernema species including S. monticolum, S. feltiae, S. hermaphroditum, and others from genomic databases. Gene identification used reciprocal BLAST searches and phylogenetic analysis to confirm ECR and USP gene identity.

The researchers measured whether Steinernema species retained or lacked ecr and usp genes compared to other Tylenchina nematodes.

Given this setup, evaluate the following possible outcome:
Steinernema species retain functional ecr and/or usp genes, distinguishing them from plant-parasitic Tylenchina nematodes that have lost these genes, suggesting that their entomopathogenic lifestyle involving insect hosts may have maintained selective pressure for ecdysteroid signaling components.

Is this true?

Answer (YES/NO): YES